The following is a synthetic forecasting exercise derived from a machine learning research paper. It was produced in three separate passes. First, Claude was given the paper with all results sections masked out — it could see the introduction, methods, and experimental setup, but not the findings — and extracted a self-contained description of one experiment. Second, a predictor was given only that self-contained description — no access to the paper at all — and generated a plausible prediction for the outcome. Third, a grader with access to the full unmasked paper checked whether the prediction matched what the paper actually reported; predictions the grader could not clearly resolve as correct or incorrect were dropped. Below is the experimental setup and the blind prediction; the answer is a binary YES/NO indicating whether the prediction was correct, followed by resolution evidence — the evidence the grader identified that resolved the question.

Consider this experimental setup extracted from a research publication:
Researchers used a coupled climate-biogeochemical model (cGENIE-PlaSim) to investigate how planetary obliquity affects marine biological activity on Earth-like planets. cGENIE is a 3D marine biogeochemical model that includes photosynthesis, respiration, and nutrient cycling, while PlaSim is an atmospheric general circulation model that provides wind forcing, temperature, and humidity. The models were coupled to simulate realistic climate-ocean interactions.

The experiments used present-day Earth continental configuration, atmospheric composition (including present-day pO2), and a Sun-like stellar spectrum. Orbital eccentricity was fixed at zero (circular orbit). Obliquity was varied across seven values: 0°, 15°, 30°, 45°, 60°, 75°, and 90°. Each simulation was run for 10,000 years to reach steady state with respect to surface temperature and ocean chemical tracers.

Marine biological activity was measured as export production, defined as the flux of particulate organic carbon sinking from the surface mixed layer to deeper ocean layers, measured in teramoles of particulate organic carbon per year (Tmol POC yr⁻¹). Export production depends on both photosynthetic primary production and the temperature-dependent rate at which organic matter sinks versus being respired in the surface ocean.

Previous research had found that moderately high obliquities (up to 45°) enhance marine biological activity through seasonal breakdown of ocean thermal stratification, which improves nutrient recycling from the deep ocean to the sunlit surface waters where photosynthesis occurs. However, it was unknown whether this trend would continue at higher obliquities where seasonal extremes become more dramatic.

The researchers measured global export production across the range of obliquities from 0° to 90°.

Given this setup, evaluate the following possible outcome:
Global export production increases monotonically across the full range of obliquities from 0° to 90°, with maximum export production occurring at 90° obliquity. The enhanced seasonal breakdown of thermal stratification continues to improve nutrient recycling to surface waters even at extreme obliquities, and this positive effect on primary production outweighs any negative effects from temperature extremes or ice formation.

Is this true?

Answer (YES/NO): YES